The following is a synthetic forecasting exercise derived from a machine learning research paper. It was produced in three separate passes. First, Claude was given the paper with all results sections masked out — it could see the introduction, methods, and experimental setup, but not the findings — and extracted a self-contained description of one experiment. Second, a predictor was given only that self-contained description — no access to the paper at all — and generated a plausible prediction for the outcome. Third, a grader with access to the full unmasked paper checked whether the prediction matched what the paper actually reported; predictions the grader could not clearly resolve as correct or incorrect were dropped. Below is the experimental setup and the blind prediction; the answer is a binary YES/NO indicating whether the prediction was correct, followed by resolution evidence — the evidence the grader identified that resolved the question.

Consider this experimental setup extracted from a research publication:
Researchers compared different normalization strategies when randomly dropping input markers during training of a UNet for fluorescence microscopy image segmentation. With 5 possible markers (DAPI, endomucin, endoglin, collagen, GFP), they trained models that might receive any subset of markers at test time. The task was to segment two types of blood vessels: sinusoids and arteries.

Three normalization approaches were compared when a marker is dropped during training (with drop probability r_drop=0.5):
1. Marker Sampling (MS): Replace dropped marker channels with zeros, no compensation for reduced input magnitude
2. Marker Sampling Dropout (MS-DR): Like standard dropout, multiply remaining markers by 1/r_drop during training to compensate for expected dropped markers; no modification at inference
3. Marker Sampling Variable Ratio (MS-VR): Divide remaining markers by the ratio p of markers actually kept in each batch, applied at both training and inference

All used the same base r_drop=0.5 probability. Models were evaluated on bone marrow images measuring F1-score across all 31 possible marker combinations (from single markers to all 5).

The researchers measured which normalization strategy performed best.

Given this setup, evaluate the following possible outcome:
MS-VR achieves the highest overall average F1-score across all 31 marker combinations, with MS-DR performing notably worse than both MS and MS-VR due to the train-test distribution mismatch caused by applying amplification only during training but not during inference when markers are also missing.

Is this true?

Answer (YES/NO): NO